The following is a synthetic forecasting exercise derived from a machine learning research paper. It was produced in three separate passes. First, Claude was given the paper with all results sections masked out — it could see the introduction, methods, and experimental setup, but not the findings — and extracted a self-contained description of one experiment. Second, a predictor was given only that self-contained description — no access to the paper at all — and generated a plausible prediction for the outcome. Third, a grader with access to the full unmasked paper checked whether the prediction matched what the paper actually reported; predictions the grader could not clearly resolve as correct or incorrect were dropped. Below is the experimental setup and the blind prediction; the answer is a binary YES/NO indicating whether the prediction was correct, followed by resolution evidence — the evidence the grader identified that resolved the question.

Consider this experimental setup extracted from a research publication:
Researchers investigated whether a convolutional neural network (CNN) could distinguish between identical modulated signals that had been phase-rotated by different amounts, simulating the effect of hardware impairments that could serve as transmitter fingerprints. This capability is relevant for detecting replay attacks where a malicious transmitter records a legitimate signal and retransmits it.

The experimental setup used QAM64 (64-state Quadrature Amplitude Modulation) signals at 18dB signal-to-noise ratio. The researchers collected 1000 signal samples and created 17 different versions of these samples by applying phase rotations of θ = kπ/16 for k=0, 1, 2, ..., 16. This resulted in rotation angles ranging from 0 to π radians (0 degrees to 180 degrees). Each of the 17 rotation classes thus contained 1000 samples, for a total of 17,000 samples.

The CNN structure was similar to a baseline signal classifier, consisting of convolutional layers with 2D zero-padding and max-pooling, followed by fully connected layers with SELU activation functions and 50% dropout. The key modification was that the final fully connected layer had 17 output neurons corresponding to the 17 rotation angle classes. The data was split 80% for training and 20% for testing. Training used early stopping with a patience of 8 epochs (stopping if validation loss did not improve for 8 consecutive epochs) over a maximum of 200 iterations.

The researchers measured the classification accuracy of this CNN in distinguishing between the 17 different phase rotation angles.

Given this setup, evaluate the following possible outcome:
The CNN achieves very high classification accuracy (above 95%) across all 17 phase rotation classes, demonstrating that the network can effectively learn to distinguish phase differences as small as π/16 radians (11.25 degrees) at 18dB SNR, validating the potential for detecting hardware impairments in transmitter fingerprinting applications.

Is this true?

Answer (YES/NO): YES